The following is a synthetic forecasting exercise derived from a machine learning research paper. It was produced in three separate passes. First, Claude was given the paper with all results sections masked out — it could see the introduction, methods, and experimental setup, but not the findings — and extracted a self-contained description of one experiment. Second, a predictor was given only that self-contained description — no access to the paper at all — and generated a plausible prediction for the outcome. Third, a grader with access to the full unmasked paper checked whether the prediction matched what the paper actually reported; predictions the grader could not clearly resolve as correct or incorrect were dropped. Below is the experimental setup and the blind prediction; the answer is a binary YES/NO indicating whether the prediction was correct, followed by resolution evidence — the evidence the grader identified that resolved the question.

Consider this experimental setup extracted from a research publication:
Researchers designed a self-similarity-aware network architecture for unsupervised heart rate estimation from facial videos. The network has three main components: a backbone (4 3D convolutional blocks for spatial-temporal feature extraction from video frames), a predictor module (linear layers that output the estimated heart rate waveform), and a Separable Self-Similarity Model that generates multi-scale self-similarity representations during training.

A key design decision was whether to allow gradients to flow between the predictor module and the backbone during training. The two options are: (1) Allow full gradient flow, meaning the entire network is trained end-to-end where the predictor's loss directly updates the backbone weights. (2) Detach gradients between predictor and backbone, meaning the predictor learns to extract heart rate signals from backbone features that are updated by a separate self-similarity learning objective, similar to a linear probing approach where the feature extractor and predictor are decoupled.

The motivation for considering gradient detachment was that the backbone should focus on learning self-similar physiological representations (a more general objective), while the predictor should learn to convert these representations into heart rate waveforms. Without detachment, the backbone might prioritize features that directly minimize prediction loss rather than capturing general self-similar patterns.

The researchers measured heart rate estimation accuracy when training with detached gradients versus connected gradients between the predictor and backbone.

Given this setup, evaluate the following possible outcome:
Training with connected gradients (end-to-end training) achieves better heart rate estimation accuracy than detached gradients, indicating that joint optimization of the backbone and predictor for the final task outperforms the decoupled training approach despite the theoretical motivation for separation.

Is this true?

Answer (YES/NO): NO